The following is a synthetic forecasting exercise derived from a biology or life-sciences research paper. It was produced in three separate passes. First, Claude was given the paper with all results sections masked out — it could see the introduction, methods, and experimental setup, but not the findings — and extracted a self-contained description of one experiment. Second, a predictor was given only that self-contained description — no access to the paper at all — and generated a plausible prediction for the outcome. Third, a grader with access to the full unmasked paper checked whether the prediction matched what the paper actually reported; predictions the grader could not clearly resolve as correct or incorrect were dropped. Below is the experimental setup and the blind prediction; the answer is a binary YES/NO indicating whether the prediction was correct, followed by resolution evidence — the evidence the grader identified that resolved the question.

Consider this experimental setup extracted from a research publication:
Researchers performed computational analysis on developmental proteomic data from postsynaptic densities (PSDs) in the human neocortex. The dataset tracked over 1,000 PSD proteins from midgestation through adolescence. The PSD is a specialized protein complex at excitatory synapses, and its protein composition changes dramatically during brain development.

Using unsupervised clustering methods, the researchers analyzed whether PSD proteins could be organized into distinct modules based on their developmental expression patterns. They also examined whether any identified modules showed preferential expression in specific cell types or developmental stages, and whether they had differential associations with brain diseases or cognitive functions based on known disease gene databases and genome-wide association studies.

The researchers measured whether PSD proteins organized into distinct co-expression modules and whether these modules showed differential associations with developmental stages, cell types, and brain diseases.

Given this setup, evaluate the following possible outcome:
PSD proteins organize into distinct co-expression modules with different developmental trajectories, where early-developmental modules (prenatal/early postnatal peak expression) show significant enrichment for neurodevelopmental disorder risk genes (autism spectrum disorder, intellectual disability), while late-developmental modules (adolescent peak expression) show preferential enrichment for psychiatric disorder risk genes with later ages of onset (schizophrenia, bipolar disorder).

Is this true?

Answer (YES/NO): NO